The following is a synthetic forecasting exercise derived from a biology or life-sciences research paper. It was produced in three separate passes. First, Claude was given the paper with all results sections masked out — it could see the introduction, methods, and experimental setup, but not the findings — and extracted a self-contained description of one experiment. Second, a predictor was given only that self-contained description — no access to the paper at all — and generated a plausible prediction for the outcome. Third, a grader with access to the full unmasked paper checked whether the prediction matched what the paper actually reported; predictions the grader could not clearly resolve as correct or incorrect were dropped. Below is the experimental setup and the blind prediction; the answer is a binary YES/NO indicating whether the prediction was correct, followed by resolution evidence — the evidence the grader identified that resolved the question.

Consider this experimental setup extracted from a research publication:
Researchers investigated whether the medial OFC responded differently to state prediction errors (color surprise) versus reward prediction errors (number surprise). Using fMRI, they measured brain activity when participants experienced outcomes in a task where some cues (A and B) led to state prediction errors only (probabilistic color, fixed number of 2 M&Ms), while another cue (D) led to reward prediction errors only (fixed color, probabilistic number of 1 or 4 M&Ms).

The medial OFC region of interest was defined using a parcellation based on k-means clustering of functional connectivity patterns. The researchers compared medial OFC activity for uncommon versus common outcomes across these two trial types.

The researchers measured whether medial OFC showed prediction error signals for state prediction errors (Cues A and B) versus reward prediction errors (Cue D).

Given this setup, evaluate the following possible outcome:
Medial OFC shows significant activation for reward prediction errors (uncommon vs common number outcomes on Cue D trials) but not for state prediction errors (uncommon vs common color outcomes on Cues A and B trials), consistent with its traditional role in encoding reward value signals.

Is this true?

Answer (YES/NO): NO